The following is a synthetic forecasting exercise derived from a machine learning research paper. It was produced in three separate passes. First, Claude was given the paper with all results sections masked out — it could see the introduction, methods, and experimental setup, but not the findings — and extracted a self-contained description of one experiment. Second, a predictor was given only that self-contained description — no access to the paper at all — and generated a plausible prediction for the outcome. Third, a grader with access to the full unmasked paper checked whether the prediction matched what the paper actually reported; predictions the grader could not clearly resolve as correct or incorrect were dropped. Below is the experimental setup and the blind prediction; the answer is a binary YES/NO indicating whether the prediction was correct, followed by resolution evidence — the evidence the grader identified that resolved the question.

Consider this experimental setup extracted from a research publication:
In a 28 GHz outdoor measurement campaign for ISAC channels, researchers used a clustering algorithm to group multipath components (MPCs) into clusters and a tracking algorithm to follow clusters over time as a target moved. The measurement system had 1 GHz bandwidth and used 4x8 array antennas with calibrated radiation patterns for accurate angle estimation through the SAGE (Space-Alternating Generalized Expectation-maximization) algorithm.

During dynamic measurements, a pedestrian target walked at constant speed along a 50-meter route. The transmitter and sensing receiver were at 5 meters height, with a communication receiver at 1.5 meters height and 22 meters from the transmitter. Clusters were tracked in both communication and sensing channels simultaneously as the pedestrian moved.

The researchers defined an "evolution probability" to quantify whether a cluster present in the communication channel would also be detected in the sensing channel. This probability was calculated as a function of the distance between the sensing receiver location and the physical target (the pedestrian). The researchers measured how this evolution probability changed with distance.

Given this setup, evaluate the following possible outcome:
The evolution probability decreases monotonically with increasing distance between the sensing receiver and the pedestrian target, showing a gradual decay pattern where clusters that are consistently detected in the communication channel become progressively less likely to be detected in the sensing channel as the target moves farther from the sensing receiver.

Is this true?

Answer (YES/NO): YES